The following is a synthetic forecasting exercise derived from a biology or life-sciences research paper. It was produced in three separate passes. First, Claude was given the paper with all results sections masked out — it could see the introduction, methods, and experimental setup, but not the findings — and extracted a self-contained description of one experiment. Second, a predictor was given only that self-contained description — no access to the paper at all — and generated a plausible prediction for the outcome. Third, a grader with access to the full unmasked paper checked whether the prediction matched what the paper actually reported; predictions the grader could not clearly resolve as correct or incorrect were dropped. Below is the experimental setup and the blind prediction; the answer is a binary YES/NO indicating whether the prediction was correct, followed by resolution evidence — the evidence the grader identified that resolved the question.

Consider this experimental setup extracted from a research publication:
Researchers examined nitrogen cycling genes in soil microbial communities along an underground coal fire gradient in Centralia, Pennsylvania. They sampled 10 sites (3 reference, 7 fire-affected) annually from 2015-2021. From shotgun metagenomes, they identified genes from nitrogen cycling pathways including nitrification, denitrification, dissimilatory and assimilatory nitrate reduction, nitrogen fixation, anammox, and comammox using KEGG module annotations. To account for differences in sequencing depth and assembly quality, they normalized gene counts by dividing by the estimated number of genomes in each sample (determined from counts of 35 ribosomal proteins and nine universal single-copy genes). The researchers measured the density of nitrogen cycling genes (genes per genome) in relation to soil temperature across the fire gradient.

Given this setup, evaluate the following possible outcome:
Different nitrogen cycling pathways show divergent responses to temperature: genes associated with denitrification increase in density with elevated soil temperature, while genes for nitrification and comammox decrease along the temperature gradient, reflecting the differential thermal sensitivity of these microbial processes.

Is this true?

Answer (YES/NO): NO